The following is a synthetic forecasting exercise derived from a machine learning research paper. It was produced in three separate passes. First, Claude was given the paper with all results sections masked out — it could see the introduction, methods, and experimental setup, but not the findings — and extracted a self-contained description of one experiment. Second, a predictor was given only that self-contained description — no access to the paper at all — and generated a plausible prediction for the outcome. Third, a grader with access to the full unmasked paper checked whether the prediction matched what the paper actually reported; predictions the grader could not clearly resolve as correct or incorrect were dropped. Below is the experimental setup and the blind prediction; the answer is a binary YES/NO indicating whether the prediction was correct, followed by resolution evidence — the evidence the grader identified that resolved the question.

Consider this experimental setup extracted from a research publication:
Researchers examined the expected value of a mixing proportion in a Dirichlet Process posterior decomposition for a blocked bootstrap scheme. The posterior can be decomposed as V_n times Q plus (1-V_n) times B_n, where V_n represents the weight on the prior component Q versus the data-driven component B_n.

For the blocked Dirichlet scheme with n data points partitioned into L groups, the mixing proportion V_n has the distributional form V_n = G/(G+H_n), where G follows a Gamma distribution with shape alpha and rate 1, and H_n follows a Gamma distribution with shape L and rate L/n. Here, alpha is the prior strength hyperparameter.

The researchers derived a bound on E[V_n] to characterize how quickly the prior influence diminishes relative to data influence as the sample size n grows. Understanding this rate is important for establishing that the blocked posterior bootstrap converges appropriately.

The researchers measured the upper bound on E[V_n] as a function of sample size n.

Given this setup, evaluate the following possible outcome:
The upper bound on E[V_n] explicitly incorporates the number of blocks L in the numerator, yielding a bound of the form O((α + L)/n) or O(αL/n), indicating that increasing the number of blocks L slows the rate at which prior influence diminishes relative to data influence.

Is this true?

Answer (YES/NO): NO